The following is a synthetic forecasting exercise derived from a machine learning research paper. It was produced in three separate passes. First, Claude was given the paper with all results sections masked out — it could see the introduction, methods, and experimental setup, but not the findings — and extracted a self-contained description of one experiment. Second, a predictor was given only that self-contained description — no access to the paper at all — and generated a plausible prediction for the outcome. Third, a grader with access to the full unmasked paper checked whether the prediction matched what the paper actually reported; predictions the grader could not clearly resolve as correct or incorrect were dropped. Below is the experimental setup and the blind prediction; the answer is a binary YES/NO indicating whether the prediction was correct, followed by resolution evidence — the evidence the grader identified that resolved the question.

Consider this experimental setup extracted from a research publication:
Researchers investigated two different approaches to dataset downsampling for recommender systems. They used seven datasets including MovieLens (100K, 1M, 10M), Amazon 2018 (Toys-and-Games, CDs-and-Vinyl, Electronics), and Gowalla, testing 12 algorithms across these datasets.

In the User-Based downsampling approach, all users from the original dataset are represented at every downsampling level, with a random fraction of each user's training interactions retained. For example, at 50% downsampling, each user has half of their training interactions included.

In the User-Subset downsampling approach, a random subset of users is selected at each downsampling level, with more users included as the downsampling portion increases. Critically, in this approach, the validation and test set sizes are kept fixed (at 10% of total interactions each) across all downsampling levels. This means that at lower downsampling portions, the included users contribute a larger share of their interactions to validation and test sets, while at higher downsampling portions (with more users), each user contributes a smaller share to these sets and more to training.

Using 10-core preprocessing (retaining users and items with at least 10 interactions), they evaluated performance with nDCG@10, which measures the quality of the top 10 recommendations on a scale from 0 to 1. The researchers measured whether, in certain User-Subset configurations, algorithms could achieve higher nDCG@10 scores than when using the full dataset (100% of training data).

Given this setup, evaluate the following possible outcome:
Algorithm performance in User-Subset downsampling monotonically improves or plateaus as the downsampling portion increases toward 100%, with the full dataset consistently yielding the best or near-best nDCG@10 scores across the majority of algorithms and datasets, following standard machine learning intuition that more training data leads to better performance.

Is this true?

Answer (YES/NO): NO